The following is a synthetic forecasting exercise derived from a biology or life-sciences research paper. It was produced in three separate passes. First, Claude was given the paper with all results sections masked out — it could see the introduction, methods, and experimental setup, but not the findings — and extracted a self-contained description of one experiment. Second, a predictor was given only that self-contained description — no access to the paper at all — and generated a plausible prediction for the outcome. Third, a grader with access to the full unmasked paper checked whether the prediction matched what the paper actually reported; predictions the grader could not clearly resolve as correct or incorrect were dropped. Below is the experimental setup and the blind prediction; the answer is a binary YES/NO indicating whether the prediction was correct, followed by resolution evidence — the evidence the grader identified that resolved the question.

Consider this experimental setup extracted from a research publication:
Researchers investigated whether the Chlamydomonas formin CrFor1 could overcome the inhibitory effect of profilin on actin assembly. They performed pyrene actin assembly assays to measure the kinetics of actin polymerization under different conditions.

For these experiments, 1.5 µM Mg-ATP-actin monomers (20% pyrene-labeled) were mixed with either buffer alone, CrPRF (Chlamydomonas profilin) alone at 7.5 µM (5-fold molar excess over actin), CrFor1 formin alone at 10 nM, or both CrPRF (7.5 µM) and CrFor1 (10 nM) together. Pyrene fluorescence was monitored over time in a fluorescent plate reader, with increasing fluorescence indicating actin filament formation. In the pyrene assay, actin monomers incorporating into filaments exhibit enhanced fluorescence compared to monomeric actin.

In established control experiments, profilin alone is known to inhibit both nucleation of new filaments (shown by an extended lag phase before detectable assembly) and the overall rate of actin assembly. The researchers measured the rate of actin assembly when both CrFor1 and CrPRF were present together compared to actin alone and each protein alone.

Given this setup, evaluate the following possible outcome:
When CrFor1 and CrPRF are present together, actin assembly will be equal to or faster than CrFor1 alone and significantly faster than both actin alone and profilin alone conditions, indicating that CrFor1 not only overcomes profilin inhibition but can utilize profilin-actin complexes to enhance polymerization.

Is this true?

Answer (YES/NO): YES